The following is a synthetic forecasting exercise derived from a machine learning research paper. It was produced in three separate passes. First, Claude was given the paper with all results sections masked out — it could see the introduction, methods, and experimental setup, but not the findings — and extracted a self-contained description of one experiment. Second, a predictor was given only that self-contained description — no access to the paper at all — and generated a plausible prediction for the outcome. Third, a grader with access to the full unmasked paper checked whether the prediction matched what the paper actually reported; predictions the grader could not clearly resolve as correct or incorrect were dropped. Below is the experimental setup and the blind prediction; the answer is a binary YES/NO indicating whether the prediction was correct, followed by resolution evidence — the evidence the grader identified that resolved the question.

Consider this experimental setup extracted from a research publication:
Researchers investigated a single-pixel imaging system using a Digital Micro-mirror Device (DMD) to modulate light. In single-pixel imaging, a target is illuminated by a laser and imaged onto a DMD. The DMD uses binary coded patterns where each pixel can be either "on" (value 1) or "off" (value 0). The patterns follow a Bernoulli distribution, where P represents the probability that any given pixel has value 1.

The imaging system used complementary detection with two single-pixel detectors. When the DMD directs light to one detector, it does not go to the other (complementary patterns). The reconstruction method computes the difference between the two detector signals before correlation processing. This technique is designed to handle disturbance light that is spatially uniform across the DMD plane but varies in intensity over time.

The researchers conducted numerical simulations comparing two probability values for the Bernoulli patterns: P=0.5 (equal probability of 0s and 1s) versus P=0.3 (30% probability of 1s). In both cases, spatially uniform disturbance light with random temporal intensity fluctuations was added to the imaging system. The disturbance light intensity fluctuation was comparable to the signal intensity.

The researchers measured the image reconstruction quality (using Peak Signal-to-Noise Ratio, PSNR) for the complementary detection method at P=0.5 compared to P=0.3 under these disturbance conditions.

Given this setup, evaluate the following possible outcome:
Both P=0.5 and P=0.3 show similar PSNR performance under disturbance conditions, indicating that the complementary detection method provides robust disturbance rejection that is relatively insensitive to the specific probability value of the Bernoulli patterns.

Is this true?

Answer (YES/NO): NO